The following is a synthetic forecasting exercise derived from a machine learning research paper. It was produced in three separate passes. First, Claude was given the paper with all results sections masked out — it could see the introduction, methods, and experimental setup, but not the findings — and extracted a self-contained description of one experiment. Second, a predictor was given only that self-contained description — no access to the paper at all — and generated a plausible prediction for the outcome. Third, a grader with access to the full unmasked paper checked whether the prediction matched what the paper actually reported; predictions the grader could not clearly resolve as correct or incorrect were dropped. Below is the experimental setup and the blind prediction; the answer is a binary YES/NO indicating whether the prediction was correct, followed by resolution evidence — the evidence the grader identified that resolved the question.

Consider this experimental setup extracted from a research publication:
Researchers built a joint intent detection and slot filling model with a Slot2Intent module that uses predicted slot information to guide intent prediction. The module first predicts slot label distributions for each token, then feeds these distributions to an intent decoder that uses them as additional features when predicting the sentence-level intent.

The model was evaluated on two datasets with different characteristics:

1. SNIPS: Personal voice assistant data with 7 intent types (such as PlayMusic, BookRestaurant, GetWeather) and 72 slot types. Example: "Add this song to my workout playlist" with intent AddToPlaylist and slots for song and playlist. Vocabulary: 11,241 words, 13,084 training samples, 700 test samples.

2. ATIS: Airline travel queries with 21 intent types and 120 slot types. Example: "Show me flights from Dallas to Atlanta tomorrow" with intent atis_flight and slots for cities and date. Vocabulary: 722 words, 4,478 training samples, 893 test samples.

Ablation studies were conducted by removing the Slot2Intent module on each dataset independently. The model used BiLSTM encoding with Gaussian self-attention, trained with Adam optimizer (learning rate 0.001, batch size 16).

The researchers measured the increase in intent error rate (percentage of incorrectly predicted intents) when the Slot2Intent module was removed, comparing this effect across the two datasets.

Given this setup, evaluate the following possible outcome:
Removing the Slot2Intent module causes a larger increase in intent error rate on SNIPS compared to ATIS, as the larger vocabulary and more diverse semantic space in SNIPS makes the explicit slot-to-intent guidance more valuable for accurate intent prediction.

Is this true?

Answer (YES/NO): YES